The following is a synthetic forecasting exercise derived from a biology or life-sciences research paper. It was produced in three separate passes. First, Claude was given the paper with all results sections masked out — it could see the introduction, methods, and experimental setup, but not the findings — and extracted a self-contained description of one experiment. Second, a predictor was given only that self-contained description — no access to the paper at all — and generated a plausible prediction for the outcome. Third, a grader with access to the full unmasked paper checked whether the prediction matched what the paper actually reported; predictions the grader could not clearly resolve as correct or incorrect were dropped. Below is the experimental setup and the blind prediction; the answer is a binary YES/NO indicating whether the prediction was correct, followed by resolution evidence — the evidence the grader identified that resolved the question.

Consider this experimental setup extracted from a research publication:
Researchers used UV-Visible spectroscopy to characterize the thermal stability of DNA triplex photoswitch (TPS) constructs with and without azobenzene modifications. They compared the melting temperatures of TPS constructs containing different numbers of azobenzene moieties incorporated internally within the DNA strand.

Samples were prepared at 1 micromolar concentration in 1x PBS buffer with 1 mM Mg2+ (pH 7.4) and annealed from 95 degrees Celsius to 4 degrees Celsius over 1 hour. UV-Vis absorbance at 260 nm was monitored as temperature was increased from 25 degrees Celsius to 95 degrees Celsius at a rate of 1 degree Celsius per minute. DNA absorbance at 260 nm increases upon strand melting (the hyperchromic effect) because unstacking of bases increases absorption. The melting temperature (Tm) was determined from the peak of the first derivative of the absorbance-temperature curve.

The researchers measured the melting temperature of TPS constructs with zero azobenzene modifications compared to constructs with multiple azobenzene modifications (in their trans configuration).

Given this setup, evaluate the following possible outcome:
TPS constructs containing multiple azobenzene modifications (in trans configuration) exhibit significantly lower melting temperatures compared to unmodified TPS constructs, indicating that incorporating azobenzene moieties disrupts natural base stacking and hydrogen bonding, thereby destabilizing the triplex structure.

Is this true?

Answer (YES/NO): YES